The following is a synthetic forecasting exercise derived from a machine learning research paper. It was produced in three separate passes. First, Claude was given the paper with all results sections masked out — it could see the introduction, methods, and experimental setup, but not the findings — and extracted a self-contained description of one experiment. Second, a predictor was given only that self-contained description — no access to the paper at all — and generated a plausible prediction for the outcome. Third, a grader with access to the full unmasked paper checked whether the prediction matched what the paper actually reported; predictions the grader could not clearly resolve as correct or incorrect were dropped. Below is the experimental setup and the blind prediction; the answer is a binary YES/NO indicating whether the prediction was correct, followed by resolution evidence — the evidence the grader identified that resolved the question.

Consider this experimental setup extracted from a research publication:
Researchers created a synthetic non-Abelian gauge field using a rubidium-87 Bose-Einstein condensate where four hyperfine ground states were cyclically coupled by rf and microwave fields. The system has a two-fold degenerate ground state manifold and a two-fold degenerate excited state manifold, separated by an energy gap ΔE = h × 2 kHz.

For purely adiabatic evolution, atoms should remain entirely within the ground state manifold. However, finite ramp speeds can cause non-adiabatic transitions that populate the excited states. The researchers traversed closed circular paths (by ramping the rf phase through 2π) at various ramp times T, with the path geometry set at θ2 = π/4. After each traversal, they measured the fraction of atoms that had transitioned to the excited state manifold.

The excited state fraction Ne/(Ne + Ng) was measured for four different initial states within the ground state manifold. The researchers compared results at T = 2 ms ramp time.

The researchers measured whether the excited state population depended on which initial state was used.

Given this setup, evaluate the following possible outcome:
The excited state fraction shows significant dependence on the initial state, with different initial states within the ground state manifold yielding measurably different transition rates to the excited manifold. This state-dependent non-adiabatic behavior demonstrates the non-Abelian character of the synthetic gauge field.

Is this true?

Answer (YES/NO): YES